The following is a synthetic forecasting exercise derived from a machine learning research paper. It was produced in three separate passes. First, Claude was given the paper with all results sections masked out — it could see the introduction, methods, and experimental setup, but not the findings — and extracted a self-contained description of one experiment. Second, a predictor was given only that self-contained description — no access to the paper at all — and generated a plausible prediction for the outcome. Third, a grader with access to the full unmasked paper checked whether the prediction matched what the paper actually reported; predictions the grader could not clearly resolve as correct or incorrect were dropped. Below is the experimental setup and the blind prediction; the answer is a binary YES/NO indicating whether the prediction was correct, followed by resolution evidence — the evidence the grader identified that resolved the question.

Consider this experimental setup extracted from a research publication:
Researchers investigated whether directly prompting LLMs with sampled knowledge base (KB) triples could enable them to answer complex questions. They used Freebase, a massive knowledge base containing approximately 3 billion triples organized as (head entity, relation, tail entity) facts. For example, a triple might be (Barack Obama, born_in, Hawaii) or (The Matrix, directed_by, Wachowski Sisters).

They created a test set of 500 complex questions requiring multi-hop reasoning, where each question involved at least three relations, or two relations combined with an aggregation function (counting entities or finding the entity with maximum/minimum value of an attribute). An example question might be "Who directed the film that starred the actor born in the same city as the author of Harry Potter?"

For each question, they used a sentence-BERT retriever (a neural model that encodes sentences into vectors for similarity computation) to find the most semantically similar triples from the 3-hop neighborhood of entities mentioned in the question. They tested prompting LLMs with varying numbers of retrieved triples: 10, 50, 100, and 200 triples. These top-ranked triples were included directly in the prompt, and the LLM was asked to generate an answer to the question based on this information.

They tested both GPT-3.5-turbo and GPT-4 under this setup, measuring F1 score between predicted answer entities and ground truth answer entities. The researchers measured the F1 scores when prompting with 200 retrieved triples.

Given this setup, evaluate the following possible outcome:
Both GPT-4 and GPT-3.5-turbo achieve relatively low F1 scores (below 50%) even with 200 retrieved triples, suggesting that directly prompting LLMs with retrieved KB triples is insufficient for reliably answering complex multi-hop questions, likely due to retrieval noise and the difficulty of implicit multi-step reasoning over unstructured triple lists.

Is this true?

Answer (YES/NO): YES